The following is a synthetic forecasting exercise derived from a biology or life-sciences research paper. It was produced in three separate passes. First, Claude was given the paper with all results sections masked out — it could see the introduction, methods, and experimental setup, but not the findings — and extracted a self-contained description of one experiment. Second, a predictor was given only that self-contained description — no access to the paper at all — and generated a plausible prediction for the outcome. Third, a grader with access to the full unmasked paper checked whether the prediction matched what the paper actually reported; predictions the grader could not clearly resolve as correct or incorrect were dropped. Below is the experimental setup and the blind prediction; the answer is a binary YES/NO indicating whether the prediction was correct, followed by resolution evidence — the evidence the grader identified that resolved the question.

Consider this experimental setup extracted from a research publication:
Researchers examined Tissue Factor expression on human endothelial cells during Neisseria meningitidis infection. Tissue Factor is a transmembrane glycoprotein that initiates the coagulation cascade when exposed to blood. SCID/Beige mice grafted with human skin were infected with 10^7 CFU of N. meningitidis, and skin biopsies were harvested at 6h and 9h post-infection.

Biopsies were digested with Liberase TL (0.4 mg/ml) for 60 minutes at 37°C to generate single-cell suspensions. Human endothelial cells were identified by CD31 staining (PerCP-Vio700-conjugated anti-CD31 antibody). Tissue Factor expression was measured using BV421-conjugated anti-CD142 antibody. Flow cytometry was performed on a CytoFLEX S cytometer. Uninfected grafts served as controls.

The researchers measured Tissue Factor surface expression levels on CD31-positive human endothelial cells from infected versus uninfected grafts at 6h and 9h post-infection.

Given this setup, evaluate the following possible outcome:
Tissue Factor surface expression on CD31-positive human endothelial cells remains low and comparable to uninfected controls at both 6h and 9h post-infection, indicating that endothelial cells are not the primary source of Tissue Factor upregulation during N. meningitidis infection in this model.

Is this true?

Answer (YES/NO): YES